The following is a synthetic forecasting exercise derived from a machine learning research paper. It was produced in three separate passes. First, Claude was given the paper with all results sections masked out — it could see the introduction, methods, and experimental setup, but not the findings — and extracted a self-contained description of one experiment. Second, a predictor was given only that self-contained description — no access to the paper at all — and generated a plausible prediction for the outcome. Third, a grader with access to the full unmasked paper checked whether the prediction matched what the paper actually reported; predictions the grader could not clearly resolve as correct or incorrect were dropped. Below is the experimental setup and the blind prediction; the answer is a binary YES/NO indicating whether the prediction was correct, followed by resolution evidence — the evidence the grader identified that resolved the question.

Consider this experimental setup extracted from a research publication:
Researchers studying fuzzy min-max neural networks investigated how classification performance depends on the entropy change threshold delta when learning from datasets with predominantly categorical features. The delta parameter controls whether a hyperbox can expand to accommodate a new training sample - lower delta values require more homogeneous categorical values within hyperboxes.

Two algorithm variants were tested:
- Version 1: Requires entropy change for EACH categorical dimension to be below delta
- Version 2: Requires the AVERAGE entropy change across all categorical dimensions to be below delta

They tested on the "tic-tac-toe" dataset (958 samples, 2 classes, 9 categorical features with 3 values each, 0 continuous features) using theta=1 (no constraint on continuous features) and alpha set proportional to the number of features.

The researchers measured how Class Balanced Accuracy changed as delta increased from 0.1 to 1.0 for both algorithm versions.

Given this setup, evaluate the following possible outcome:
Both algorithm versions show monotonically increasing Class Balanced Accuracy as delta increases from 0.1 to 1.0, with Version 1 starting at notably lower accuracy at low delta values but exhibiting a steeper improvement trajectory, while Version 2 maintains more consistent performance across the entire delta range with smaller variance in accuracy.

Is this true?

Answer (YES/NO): NO